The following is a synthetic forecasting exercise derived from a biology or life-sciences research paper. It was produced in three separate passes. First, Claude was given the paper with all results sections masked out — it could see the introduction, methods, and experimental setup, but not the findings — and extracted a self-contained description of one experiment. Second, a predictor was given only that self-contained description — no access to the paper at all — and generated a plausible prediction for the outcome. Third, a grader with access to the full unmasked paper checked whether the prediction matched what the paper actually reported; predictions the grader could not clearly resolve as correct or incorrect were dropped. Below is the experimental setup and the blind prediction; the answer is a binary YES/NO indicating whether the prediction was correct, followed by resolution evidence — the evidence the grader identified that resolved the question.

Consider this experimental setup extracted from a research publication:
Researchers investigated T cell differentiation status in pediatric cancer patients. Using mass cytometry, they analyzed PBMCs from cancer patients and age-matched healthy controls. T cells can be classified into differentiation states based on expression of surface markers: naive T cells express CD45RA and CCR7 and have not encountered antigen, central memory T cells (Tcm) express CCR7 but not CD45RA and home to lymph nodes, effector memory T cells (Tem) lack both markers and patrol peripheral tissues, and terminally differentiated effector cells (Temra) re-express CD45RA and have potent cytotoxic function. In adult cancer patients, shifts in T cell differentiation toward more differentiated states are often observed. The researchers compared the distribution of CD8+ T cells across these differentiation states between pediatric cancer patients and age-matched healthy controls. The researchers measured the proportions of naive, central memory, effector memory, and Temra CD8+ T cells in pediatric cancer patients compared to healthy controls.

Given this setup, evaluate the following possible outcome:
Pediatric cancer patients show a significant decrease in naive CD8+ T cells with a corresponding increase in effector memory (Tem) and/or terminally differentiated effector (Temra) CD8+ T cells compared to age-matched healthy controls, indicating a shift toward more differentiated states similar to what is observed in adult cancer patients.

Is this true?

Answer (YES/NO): YES